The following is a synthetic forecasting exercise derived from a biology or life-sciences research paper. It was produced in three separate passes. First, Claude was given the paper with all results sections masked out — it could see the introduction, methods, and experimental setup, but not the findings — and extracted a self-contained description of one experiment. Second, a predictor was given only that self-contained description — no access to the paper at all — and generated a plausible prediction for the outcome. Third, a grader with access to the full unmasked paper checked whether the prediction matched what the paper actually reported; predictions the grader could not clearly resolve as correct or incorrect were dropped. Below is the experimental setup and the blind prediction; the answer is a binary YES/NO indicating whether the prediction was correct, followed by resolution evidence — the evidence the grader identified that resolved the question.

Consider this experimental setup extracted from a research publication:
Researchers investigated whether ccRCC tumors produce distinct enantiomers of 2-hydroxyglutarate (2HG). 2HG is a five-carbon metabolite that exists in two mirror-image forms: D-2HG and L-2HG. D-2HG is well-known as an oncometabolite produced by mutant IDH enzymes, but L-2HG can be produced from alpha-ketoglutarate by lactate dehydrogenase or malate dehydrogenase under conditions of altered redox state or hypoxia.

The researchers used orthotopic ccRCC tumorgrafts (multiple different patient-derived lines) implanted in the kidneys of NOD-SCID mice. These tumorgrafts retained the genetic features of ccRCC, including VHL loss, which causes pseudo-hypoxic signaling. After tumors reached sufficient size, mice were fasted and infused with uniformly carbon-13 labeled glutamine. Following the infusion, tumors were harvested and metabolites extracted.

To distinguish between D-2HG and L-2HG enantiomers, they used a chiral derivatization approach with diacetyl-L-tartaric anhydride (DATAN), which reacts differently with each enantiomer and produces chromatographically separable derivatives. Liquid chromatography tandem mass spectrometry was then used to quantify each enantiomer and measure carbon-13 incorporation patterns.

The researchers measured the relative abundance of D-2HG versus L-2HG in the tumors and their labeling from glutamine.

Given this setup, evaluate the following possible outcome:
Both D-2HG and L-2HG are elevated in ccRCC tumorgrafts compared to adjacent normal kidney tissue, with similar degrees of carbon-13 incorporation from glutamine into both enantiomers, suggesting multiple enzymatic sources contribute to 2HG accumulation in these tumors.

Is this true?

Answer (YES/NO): NO